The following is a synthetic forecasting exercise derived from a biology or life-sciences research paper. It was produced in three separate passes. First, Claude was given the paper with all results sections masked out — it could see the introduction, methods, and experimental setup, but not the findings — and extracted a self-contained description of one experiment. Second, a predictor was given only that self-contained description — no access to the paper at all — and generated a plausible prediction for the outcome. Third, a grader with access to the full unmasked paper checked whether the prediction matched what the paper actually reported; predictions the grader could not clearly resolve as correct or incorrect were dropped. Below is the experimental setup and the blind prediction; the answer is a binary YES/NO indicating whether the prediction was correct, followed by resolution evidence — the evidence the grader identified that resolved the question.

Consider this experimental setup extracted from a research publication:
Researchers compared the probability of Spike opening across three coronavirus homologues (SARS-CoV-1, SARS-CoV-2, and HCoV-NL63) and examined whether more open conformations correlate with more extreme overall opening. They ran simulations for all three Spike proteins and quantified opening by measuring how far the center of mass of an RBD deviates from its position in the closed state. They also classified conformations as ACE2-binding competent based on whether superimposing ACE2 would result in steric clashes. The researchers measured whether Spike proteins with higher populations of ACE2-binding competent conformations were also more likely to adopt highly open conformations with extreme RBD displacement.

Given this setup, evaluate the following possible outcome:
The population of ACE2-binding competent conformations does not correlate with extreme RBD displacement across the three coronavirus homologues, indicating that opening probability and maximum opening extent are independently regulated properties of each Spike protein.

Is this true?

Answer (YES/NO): NO